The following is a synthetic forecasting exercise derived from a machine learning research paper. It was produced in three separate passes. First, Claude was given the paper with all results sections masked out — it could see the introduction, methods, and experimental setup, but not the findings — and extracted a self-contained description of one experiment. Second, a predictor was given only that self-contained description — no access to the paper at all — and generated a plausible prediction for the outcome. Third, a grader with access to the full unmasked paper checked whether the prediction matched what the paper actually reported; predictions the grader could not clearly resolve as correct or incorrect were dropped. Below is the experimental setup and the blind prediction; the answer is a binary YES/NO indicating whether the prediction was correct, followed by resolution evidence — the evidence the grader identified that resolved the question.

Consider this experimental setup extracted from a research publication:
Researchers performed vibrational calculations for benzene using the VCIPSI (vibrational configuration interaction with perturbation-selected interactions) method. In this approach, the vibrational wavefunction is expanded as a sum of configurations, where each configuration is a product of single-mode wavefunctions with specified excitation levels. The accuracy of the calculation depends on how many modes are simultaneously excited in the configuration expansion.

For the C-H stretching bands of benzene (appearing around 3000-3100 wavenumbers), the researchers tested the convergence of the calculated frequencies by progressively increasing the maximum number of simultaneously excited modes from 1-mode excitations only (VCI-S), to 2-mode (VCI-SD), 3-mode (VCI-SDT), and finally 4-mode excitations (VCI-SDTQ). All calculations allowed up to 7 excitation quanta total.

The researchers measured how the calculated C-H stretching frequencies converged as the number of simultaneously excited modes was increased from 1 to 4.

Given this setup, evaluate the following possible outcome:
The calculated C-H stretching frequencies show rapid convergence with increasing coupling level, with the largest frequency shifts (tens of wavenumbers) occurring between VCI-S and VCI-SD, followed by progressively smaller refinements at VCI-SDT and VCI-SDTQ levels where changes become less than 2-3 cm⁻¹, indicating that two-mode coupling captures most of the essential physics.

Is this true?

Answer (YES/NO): NO